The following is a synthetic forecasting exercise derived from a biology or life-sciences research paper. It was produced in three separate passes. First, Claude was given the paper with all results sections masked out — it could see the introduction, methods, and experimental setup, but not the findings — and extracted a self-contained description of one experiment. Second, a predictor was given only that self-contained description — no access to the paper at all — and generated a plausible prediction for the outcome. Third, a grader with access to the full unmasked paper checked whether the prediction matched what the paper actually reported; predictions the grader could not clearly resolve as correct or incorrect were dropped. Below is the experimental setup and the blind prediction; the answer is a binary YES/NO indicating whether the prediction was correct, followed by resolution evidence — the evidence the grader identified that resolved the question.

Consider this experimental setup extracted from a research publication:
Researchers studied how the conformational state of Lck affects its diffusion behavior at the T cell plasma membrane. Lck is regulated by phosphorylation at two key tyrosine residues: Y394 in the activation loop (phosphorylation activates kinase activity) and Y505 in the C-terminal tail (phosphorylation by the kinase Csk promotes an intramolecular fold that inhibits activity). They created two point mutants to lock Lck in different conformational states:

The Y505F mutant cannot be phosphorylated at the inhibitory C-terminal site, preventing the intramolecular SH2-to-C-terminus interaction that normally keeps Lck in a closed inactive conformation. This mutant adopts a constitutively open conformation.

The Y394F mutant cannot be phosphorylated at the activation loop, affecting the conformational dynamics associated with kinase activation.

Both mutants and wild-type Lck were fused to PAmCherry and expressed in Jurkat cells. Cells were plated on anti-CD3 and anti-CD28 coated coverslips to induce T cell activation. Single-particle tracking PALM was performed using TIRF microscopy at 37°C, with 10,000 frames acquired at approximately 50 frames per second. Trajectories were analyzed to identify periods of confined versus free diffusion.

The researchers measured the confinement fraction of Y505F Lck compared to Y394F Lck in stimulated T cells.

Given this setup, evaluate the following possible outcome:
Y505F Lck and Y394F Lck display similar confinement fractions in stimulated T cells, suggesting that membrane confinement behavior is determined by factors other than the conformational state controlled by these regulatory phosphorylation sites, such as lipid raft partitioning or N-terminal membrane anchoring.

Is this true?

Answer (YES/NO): NO